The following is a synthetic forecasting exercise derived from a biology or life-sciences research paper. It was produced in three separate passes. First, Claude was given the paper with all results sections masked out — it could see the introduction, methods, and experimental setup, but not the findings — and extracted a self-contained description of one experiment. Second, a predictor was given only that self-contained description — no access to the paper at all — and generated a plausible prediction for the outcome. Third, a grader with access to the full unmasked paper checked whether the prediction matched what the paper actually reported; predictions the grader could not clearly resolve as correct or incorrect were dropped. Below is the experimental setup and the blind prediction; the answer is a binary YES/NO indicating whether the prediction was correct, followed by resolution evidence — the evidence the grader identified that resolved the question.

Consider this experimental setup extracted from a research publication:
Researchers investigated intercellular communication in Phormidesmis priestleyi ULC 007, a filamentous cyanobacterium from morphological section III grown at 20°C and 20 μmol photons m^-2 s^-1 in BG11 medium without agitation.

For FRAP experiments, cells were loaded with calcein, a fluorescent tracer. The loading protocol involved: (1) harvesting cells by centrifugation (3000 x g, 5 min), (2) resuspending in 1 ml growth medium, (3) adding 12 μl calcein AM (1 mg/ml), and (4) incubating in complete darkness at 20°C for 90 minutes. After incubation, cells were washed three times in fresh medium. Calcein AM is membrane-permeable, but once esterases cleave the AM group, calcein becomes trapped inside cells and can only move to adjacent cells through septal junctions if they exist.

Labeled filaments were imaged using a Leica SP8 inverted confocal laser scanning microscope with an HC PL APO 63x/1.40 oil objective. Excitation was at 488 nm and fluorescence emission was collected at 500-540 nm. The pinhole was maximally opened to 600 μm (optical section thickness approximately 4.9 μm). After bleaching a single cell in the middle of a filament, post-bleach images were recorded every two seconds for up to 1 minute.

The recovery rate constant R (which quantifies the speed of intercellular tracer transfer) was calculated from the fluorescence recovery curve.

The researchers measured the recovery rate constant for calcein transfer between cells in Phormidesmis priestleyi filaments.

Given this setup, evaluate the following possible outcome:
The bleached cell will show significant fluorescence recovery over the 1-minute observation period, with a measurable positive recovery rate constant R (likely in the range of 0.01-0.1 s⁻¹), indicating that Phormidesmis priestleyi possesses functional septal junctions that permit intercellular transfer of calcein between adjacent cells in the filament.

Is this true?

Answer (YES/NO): YES